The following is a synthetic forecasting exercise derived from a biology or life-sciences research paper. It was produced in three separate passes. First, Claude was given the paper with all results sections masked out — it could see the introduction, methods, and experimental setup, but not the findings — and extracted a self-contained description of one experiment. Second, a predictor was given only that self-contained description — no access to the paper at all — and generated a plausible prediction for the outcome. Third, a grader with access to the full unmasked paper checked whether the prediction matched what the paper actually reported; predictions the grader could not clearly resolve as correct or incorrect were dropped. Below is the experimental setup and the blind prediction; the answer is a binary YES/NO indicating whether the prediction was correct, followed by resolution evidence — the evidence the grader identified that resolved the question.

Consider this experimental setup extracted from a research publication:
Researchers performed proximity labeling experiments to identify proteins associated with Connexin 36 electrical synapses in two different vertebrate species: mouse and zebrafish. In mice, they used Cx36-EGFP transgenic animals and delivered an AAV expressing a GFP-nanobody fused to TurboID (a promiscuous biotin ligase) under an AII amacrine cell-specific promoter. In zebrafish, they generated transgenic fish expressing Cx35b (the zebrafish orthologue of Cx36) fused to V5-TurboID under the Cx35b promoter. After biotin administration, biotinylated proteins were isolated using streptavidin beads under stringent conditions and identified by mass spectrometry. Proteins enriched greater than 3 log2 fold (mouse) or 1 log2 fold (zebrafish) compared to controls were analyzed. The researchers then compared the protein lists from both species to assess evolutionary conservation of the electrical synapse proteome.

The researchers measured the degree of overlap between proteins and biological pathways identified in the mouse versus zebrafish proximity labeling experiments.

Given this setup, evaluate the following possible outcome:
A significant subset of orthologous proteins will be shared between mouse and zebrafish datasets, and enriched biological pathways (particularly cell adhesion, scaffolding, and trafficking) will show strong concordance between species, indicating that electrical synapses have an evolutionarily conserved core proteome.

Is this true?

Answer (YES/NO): YES